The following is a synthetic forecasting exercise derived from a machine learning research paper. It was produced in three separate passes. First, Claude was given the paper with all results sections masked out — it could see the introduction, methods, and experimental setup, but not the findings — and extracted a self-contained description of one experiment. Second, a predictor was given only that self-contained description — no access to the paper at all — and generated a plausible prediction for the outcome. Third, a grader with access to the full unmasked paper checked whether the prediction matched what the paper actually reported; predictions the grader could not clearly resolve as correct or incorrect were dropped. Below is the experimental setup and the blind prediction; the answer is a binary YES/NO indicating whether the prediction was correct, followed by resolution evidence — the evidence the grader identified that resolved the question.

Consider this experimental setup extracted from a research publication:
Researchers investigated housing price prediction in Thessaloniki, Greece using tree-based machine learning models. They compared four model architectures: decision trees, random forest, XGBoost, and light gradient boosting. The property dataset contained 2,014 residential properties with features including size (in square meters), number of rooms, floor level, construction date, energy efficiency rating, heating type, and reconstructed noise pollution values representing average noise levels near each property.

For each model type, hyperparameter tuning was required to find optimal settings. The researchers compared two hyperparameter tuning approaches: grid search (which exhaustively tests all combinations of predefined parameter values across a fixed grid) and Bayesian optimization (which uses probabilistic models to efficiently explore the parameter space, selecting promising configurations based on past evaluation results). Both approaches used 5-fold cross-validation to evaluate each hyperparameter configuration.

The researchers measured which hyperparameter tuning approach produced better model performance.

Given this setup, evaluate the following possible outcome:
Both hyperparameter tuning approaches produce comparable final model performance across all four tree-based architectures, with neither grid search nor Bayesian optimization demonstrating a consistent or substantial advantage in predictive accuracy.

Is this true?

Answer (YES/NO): NO